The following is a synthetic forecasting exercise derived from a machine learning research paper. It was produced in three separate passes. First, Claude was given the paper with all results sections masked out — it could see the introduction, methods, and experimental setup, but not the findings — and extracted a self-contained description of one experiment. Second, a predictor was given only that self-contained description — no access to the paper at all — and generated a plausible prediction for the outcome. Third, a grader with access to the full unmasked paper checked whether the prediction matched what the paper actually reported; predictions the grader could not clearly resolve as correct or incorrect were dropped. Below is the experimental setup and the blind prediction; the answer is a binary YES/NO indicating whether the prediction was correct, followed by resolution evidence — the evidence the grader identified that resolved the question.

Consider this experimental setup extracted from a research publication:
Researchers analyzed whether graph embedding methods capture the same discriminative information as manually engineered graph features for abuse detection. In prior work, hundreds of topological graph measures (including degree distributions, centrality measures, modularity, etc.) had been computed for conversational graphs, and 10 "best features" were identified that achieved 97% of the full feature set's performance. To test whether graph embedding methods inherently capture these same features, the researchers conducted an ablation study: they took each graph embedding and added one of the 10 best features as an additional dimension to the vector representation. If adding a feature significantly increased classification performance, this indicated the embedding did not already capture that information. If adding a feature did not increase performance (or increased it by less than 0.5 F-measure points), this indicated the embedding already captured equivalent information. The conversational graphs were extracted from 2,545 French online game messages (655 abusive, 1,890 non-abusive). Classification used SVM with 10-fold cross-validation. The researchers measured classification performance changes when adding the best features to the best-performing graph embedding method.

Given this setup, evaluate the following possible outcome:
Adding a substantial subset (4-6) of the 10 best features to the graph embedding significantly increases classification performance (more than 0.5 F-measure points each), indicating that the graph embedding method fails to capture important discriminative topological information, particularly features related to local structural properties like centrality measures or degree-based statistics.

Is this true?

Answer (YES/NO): NO